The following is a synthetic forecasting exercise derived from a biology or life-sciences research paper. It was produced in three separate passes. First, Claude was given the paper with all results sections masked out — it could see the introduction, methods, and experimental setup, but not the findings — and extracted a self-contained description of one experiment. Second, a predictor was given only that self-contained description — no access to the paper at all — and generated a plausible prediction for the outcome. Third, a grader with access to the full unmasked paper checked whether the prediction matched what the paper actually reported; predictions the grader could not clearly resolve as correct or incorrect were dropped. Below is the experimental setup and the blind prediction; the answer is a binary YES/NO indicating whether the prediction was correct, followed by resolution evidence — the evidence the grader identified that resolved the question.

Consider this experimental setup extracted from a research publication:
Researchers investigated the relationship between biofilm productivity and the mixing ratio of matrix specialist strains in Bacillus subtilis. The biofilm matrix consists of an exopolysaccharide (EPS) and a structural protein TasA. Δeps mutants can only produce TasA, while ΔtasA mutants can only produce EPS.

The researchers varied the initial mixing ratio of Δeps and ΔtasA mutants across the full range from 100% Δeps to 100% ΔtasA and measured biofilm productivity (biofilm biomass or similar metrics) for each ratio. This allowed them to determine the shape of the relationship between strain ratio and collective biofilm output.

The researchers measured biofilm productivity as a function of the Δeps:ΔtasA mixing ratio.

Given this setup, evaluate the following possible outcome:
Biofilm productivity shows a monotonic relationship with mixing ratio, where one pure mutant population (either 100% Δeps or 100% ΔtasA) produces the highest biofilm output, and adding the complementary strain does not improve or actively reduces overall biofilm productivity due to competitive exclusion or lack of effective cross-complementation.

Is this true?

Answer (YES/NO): NO